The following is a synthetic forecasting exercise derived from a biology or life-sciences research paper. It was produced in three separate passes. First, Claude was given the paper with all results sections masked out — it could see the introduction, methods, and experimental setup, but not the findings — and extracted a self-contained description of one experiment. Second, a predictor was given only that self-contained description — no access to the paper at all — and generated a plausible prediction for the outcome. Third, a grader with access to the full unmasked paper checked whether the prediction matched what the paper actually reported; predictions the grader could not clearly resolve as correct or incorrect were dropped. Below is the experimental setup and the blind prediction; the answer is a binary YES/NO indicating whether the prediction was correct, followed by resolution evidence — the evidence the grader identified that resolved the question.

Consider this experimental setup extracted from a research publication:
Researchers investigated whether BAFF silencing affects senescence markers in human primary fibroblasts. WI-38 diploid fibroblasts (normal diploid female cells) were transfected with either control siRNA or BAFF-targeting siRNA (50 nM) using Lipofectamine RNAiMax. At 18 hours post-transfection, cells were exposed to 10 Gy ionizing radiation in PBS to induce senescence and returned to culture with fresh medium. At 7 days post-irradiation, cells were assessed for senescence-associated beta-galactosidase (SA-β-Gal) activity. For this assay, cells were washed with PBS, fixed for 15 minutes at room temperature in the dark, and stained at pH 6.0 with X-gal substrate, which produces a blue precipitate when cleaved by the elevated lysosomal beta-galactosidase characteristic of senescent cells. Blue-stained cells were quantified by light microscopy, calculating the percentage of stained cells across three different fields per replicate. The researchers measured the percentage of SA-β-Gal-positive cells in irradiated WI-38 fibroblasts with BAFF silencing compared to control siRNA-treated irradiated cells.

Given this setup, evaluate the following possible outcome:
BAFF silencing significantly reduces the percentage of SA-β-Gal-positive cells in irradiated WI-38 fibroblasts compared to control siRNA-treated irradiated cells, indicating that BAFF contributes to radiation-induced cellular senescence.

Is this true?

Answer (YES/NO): YES